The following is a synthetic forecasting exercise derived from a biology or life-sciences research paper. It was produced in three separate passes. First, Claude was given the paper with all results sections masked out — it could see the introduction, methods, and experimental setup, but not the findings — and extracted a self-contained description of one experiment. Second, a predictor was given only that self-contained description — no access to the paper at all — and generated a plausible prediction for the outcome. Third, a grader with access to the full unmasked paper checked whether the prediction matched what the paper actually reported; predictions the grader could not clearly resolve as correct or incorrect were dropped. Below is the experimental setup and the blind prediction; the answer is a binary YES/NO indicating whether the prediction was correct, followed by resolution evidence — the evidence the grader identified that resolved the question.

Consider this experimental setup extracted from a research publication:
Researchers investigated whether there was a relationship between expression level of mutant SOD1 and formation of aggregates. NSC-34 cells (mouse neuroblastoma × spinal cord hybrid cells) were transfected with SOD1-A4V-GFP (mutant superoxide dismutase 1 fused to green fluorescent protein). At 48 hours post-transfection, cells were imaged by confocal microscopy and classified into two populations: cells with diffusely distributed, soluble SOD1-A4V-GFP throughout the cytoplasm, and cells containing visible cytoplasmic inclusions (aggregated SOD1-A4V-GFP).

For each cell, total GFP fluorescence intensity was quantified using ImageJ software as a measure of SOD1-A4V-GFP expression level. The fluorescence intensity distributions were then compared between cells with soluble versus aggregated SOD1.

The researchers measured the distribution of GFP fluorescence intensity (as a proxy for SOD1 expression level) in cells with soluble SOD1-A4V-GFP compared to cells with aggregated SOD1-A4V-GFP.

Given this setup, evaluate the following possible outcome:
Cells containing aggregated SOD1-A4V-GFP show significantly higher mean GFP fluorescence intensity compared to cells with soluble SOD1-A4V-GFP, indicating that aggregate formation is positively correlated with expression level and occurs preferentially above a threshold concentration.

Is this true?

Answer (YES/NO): YES